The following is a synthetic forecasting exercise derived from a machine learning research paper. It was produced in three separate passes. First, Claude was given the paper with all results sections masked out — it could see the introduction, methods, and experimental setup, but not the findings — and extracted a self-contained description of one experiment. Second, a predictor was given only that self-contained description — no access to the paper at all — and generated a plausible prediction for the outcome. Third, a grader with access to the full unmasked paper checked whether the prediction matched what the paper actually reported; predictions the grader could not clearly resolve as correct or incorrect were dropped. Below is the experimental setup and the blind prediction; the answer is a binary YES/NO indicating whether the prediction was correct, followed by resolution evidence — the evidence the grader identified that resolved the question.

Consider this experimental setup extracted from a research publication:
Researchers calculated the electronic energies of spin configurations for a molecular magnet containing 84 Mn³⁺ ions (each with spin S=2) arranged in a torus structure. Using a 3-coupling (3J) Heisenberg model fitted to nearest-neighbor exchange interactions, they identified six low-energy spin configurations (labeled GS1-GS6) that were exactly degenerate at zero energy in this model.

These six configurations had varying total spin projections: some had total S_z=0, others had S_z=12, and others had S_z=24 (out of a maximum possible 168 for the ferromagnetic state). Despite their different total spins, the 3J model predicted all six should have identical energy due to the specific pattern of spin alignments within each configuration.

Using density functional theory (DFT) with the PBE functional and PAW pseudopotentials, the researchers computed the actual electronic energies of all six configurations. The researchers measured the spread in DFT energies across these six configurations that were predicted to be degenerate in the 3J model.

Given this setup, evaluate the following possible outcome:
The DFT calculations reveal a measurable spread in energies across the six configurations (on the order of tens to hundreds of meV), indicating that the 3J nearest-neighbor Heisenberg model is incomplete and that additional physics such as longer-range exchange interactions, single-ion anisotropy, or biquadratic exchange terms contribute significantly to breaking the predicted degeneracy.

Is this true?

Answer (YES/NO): YES